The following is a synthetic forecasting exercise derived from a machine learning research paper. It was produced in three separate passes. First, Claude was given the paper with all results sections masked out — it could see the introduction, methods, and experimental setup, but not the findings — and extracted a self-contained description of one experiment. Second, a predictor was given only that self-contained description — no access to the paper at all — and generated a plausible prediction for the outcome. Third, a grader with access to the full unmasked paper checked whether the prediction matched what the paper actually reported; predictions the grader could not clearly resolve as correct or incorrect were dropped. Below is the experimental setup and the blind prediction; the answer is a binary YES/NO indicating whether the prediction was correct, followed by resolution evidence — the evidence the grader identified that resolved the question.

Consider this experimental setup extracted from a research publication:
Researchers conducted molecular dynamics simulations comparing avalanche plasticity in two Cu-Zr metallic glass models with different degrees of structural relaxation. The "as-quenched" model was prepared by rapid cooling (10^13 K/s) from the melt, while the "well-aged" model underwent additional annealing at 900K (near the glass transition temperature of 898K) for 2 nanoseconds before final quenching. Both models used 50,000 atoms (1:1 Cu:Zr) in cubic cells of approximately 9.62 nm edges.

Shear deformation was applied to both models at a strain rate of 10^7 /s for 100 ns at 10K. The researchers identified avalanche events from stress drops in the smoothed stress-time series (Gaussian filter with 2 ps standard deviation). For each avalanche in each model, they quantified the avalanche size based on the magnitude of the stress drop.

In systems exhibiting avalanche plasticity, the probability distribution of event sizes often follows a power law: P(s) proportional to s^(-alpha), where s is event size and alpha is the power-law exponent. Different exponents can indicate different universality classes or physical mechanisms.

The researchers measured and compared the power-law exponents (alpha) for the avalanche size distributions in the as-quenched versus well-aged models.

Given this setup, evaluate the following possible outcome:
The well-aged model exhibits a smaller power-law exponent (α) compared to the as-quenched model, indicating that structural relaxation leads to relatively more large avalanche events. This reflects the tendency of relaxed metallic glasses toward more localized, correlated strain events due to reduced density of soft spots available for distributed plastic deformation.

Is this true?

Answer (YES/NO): NO